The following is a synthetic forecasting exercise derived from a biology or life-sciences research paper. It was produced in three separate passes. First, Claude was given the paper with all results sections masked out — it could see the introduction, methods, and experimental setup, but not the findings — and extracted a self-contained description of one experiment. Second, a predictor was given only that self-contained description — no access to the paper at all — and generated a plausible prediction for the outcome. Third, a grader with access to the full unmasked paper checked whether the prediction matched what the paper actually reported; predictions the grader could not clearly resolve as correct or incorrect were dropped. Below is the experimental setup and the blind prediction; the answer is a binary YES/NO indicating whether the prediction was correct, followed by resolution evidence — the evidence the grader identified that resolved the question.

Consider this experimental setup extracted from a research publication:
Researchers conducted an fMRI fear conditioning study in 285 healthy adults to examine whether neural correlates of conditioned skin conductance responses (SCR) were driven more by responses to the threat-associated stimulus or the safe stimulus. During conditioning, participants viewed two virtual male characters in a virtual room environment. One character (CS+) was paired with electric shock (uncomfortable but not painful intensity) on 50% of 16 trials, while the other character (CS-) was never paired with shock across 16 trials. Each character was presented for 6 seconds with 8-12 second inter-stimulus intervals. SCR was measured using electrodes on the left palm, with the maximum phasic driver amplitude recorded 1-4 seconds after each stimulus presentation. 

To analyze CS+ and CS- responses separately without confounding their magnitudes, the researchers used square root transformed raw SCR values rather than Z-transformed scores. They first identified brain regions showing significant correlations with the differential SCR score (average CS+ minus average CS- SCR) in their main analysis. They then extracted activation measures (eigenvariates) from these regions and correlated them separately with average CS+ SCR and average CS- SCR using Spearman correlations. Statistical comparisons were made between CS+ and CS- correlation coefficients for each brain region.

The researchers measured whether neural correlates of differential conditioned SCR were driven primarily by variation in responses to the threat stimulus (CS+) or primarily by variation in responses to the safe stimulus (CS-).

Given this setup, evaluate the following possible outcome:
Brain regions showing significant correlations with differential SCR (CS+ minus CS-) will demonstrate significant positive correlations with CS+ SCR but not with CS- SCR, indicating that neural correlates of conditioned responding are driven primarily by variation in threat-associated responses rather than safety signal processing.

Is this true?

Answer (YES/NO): NO